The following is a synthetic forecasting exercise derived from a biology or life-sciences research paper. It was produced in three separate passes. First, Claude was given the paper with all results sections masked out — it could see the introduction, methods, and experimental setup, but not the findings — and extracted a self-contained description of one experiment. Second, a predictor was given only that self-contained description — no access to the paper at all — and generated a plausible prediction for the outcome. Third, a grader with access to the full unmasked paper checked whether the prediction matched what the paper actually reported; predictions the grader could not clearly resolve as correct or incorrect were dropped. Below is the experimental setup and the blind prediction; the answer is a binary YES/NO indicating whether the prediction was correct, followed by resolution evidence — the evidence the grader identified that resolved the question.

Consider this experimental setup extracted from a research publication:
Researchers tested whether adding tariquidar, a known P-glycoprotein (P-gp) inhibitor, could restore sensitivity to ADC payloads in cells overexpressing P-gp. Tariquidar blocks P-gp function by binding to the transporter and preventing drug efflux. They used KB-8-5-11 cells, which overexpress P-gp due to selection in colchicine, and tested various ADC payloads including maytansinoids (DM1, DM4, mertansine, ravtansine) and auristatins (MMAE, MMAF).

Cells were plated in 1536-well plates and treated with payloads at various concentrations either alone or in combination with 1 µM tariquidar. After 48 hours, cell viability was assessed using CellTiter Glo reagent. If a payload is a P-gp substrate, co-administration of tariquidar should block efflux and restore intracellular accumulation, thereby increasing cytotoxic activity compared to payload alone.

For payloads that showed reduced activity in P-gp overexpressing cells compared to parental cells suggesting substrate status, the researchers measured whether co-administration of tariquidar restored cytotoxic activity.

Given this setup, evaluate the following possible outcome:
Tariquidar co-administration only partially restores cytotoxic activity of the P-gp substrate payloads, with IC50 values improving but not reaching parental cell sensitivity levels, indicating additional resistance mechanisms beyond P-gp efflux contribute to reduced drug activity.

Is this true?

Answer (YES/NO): NO